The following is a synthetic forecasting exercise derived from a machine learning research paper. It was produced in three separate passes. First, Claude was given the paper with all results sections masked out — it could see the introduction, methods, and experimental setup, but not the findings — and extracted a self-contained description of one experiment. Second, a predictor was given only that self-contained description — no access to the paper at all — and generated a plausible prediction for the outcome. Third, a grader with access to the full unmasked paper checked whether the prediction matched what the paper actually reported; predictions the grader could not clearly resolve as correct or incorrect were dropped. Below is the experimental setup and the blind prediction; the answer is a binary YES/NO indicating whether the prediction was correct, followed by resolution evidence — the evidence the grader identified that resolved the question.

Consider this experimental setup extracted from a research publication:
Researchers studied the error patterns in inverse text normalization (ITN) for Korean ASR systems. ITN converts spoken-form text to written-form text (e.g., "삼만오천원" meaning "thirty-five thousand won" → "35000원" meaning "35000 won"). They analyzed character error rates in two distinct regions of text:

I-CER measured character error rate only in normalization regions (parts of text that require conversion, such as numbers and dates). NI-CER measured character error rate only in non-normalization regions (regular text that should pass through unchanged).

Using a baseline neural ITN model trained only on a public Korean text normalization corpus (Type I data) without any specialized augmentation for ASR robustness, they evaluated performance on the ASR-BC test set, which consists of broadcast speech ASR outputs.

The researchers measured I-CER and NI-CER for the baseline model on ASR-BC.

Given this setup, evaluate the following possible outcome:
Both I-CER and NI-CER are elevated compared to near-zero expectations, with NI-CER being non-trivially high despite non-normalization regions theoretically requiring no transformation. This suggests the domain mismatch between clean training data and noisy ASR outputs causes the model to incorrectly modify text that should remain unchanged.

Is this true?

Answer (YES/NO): YES